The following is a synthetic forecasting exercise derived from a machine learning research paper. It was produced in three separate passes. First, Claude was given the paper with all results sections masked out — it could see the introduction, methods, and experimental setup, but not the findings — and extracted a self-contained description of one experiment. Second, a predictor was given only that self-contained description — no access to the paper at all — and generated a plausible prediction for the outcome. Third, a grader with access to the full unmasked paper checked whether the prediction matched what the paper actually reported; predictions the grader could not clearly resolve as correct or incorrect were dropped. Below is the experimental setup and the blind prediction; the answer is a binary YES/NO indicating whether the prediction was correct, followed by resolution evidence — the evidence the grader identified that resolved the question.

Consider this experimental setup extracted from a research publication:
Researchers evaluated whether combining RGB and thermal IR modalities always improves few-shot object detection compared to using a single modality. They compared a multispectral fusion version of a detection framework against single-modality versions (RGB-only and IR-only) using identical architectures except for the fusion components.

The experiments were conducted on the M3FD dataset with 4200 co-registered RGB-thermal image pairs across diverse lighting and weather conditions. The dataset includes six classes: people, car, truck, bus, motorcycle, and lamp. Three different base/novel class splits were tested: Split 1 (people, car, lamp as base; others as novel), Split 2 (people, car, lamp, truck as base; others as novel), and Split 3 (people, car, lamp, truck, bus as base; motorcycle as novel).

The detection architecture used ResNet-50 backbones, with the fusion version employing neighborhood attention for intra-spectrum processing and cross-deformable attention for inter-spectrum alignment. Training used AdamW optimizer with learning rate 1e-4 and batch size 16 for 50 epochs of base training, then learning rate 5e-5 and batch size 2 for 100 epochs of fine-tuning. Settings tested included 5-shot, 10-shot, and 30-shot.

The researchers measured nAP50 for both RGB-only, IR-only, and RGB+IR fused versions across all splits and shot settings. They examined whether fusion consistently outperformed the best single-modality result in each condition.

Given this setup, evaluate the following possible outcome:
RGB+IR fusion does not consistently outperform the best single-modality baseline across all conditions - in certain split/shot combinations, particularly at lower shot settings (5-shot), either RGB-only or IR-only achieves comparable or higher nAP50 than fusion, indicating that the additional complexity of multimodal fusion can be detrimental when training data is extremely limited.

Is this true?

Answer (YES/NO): YES